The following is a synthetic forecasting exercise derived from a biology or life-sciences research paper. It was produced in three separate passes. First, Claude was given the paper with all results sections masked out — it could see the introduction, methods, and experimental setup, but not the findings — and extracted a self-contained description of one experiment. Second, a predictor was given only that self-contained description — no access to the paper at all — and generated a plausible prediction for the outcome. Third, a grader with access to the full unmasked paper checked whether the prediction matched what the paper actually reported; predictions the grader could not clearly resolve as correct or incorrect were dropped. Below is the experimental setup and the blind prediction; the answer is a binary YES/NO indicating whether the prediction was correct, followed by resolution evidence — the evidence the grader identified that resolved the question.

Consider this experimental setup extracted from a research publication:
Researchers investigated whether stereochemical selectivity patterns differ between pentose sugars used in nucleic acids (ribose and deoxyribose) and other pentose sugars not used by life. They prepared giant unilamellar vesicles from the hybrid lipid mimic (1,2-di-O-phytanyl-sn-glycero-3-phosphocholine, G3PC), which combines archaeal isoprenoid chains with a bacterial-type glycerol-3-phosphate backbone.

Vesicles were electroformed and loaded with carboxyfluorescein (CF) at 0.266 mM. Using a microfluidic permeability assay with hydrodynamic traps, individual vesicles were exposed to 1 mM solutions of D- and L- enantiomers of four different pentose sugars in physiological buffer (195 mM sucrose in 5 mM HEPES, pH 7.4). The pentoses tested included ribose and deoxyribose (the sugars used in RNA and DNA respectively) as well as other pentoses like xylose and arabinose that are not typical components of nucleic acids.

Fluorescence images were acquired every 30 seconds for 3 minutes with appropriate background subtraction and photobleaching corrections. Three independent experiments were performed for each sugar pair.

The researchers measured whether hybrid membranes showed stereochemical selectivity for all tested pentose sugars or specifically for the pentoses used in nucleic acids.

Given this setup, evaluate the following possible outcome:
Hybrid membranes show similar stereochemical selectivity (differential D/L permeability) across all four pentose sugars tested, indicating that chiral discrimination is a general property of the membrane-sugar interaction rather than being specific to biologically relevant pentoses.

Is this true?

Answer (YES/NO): NO